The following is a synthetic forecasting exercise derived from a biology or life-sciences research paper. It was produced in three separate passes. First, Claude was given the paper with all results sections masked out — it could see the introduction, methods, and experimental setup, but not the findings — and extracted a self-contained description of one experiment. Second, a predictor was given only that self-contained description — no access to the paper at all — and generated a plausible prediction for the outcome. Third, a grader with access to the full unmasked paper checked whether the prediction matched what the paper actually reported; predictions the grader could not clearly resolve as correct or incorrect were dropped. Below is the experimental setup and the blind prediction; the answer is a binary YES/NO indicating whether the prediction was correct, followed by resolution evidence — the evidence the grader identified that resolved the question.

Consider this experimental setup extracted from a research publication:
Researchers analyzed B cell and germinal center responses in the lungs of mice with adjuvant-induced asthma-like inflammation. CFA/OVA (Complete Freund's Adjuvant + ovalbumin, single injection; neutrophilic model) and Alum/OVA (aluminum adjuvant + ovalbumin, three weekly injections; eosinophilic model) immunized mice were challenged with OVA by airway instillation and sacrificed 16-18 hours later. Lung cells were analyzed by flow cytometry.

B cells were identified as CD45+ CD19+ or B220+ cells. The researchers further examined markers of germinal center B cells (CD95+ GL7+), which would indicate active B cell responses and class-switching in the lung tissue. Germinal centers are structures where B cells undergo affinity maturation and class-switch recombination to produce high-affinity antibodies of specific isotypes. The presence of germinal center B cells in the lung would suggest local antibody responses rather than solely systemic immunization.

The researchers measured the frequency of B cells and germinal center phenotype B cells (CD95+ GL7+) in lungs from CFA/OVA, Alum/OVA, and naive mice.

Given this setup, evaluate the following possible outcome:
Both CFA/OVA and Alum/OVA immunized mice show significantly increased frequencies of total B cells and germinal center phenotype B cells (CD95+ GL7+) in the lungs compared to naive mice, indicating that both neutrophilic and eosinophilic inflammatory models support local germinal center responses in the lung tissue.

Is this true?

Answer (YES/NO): NO